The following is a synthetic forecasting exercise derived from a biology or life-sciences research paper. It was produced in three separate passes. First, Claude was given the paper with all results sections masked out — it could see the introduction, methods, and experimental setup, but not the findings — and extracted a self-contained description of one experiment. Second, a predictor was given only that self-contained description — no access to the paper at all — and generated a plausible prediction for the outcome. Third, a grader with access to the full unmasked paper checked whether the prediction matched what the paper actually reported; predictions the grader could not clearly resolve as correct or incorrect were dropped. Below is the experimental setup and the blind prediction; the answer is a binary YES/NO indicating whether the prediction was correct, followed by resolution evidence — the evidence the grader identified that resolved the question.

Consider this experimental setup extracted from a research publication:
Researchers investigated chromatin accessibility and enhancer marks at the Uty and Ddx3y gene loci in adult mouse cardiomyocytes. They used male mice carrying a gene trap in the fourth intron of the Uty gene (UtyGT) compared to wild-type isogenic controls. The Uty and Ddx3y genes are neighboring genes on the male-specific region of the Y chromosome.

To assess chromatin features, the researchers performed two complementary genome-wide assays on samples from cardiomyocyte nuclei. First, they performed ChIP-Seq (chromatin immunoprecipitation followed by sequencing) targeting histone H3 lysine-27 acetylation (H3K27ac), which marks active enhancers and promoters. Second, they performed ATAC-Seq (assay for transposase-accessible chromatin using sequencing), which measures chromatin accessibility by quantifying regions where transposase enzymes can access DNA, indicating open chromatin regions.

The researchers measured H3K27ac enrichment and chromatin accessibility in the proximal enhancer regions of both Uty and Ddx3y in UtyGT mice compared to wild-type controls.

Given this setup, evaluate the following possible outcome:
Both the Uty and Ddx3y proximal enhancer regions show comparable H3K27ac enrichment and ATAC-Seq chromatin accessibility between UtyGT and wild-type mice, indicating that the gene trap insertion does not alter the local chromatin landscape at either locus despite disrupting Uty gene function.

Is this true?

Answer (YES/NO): NO